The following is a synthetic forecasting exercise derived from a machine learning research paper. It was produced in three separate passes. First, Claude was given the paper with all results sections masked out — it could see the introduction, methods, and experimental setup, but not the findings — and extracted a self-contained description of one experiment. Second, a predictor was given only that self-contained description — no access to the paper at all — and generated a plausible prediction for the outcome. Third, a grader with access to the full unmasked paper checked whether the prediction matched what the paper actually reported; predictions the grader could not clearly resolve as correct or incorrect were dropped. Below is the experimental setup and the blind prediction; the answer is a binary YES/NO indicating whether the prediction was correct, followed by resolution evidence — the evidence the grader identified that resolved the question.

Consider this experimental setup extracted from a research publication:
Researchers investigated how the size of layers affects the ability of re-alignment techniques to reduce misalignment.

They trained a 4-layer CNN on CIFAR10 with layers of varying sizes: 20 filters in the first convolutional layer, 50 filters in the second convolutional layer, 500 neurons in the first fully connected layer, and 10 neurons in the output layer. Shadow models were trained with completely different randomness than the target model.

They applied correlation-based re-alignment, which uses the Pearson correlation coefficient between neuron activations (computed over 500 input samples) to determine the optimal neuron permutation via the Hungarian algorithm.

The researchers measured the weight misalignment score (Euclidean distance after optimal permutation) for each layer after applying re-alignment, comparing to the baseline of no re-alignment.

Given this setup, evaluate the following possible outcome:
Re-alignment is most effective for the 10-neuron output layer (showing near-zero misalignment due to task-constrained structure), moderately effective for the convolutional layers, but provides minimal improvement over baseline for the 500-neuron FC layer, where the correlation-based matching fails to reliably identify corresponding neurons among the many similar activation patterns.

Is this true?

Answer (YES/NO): NO